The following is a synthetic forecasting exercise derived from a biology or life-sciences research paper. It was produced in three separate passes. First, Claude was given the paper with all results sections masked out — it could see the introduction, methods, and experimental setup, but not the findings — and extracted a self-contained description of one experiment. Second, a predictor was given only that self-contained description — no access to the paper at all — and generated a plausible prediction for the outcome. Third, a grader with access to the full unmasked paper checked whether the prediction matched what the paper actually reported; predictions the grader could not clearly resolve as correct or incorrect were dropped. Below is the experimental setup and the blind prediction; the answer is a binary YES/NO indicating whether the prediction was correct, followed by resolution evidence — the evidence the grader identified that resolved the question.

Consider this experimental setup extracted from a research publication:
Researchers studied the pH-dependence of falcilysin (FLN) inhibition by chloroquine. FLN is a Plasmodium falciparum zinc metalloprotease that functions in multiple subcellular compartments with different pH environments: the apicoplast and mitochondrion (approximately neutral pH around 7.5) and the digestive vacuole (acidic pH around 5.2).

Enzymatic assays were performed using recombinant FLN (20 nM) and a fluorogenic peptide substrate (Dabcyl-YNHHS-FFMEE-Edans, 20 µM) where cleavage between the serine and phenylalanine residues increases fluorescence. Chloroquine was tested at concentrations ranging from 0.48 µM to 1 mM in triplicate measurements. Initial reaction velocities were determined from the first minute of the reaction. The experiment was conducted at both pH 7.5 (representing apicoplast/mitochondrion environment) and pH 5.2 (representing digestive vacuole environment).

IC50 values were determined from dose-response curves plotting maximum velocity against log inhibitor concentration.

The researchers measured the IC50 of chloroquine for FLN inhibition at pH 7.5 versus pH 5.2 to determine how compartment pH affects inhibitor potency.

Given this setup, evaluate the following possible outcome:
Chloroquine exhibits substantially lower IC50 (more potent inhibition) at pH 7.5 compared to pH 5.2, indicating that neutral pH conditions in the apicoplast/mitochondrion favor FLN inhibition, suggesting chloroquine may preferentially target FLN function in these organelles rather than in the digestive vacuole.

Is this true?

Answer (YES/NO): YES